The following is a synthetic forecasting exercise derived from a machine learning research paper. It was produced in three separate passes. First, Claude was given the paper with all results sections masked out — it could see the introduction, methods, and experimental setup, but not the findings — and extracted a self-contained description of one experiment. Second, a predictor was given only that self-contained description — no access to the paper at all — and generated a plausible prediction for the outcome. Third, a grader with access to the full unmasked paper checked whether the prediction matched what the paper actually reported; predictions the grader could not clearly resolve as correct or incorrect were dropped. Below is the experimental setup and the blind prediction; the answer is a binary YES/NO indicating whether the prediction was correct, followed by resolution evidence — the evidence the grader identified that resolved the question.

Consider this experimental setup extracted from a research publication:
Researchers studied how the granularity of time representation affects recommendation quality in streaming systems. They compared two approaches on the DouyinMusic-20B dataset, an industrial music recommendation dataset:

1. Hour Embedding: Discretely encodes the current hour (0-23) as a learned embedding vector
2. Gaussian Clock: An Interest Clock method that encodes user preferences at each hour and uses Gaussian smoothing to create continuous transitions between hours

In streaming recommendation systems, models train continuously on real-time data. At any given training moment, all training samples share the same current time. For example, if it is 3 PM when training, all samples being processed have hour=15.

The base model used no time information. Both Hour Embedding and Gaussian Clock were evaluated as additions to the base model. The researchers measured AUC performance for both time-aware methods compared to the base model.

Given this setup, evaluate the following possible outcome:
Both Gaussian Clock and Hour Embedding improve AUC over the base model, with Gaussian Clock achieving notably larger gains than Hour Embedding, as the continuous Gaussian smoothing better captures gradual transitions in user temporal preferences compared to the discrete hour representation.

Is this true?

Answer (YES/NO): NO